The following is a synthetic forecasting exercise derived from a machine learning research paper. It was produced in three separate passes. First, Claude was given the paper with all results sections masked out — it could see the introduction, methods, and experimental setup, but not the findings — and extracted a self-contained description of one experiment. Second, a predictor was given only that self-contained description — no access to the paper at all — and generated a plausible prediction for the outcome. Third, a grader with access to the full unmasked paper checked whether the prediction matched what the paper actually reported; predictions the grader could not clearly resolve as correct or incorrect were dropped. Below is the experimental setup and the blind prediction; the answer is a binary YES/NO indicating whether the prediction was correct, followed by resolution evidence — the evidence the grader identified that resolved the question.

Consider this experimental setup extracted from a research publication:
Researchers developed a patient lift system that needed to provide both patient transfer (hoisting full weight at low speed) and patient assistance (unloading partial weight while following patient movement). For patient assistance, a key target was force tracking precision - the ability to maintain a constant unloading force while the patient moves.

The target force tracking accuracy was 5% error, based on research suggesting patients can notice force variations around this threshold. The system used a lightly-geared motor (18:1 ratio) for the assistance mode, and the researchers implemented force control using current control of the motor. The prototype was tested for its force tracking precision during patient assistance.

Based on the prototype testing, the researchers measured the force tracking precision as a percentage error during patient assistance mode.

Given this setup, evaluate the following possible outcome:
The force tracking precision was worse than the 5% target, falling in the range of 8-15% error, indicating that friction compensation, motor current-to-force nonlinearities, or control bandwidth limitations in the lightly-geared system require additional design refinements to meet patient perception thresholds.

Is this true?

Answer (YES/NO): NO